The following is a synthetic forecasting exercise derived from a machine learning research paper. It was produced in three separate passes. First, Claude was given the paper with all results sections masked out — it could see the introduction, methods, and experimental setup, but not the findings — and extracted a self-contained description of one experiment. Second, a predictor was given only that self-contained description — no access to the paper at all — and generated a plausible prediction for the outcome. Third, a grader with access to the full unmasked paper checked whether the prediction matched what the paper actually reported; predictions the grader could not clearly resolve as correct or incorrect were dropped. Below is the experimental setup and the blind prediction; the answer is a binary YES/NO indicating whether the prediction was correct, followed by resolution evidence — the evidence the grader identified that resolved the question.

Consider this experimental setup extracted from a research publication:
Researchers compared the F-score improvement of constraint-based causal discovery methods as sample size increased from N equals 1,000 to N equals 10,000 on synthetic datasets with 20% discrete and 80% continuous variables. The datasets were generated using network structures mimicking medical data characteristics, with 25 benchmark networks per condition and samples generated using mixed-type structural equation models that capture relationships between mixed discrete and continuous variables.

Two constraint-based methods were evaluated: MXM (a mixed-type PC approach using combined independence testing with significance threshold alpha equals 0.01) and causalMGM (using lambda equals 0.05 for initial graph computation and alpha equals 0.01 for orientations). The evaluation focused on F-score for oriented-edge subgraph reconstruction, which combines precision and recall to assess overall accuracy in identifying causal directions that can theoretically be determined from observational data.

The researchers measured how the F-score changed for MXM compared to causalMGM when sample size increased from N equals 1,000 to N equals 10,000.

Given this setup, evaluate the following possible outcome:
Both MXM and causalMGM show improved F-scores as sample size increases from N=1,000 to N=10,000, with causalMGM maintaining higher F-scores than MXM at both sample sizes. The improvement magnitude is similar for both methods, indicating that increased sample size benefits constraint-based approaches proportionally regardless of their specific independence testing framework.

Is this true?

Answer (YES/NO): NO